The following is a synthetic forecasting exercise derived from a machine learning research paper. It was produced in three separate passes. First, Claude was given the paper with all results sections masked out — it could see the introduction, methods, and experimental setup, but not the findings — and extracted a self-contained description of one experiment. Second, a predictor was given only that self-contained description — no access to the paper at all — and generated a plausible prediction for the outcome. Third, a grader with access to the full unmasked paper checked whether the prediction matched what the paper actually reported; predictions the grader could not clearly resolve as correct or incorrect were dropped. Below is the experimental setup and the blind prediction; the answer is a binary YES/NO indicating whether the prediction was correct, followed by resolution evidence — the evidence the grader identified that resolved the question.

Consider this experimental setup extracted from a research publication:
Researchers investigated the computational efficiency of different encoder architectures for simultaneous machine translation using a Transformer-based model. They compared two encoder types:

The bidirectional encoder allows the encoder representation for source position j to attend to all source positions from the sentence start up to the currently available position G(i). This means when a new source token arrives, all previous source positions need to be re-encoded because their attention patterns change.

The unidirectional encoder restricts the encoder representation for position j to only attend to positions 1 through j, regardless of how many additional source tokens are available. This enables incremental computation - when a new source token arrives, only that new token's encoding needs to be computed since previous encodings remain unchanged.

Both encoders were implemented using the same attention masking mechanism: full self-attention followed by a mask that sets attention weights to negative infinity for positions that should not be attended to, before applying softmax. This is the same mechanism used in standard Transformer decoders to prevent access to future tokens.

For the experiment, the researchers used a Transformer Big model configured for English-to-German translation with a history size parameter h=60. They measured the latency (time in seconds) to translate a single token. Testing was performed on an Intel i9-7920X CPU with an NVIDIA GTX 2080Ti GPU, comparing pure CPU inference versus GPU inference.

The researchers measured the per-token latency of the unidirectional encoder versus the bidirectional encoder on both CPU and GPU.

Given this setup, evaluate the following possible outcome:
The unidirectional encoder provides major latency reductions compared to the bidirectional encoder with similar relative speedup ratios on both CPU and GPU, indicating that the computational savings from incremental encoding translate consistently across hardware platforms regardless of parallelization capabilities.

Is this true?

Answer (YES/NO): NO